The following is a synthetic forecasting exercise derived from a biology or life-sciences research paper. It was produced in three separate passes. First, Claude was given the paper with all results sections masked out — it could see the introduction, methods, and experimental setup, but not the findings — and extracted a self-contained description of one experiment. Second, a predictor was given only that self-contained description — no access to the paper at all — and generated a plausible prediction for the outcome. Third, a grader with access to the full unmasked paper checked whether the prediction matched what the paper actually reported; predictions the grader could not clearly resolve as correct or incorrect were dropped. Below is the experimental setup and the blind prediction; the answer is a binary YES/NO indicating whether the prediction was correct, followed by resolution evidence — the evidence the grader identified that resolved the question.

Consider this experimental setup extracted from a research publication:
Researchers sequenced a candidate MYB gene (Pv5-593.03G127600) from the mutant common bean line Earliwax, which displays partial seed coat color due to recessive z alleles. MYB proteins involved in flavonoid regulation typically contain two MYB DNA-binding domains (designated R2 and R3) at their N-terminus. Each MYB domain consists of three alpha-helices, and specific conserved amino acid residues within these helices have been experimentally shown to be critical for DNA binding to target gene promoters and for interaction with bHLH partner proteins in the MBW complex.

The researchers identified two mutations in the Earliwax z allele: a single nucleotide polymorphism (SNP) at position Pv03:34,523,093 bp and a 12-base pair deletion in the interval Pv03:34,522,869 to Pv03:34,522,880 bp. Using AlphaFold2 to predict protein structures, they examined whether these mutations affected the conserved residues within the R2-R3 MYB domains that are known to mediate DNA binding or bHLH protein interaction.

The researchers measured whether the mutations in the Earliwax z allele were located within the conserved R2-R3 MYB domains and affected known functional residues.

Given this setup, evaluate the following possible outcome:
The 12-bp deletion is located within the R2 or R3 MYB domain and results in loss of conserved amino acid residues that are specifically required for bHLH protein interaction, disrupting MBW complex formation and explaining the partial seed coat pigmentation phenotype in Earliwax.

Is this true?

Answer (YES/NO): NO